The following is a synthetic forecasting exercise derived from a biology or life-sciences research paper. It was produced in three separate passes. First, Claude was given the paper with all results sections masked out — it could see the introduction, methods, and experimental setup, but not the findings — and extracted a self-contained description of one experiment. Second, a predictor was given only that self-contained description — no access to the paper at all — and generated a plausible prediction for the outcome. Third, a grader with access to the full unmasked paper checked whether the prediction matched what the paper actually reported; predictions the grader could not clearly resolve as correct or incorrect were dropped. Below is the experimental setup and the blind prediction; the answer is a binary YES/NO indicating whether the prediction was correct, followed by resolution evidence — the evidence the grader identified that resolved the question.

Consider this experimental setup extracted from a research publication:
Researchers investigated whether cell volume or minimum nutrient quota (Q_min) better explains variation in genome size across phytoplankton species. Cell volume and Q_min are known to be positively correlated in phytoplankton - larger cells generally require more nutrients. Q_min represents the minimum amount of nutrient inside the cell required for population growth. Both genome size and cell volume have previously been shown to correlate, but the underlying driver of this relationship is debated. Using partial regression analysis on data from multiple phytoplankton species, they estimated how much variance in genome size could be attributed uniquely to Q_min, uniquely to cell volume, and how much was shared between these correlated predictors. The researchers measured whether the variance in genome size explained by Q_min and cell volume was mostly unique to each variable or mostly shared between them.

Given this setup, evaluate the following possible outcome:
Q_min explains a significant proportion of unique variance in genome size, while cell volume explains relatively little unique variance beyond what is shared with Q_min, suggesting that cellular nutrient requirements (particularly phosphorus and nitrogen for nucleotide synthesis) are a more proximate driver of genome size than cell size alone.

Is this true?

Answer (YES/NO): NO